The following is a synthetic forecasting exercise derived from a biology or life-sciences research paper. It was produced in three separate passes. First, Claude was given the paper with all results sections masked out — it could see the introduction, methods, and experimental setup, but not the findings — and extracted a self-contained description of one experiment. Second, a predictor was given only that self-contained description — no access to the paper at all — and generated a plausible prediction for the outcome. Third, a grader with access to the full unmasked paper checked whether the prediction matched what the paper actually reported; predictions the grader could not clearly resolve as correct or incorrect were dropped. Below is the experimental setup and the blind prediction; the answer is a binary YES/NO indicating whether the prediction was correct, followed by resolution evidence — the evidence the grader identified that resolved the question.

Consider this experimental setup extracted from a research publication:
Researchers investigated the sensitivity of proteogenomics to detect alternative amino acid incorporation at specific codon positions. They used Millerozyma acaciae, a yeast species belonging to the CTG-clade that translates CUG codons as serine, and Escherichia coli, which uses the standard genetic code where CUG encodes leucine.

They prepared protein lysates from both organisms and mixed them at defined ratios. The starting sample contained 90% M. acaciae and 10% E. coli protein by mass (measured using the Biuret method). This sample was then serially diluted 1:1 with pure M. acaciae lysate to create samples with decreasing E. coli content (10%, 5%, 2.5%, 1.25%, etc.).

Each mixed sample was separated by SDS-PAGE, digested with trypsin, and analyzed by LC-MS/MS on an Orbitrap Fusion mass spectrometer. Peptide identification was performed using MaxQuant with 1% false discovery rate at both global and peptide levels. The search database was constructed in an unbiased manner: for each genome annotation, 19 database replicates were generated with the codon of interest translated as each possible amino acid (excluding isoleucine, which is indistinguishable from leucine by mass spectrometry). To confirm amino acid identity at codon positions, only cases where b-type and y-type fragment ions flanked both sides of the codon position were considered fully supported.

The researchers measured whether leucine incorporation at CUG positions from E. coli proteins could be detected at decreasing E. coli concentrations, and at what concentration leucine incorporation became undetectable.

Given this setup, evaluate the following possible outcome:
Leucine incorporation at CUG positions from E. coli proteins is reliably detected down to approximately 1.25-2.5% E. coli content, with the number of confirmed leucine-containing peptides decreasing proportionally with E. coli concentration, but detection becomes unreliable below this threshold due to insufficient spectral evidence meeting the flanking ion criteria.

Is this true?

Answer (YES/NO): NO